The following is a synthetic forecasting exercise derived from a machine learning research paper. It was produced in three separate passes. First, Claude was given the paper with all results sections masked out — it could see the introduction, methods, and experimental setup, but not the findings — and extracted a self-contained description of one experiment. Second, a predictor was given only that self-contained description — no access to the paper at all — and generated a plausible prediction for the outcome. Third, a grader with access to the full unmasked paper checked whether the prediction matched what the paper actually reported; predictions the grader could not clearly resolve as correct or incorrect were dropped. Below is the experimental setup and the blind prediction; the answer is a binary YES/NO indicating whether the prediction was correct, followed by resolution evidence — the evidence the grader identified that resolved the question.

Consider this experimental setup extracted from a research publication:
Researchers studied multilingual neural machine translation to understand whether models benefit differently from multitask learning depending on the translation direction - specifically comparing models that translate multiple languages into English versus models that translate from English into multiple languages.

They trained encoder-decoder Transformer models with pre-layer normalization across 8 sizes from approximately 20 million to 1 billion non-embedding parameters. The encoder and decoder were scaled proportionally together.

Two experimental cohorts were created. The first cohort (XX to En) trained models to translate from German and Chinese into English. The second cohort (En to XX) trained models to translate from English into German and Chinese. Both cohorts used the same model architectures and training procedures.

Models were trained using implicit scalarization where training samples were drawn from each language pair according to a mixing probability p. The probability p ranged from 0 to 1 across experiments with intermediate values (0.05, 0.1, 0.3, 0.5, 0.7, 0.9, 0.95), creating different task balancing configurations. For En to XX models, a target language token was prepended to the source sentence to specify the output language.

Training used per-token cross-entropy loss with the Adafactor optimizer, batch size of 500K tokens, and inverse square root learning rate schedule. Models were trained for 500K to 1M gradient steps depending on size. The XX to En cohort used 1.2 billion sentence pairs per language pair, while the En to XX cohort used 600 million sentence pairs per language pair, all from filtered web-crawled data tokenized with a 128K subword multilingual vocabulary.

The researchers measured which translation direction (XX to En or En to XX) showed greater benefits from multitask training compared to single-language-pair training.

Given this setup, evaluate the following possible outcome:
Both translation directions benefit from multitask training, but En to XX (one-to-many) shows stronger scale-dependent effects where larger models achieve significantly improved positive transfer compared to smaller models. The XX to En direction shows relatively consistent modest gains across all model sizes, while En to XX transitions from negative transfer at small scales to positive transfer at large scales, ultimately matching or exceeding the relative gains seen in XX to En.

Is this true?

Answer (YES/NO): NO